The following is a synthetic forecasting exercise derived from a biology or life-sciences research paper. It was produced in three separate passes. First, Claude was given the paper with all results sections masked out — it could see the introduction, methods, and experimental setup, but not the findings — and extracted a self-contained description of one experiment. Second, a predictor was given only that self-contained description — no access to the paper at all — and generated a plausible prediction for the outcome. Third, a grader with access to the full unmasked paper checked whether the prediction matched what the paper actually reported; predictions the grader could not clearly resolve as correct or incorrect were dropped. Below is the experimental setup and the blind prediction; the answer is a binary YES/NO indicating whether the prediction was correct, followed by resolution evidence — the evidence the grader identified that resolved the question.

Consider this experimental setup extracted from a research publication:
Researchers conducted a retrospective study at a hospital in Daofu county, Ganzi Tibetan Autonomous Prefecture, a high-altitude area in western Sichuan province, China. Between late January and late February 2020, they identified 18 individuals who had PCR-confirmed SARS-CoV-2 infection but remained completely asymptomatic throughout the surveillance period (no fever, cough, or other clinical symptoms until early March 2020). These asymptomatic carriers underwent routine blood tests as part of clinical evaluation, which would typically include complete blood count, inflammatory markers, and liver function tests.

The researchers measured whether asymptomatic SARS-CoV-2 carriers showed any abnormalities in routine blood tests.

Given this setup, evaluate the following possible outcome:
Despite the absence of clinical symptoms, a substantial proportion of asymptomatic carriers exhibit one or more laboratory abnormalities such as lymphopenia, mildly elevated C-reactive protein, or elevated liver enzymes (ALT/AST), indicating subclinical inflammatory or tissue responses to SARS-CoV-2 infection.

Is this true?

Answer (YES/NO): YES